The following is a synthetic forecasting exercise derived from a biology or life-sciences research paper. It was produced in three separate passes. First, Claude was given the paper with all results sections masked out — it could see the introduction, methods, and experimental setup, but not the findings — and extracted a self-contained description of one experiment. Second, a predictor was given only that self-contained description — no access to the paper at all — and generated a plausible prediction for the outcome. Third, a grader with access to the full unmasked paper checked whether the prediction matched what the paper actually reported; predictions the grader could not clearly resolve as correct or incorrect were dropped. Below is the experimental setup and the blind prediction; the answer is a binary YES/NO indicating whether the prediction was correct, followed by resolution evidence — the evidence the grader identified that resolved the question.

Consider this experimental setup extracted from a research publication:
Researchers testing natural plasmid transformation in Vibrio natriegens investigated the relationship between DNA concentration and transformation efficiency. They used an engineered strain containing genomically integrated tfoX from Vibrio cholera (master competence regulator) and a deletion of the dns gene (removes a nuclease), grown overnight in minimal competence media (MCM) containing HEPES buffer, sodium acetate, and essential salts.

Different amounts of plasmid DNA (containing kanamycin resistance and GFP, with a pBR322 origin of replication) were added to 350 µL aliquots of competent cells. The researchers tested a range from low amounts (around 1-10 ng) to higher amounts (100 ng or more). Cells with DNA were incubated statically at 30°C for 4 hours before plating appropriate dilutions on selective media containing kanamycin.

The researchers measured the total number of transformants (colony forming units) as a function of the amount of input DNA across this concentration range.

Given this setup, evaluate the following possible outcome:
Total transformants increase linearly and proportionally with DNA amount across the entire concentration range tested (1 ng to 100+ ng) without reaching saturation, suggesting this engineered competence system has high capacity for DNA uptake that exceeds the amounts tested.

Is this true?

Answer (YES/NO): NO